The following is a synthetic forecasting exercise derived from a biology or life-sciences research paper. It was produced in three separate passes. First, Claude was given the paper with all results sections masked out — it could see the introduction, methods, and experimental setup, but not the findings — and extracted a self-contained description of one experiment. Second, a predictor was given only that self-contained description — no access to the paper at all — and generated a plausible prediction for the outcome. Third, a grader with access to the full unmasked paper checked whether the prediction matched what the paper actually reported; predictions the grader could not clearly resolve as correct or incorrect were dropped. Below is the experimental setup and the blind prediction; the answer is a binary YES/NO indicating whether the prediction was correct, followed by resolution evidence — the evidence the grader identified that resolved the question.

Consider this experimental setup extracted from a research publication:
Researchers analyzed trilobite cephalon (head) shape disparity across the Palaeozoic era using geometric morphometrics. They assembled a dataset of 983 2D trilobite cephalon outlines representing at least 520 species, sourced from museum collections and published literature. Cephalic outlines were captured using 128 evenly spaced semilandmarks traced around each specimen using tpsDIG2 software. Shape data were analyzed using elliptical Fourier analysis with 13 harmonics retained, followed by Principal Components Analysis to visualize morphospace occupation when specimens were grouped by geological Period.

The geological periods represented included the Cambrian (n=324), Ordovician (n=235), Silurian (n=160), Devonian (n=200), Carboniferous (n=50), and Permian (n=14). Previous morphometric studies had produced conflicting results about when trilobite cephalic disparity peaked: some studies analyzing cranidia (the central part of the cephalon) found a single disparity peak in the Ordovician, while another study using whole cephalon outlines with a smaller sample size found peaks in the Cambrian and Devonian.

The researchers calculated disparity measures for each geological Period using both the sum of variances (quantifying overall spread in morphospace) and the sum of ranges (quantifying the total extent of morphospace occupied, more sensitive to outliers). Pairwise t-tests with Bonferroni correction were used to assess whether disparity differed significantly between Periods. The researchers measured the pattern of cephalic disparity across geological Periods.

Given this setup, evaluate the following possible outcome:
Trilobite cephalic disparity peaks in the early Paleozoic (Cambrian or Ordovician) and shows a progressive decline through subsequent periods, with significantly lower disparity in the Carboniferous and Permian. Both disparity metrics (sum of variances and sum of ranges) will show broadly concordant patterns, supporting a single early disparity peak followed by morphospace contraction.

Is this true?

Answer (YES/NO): NO